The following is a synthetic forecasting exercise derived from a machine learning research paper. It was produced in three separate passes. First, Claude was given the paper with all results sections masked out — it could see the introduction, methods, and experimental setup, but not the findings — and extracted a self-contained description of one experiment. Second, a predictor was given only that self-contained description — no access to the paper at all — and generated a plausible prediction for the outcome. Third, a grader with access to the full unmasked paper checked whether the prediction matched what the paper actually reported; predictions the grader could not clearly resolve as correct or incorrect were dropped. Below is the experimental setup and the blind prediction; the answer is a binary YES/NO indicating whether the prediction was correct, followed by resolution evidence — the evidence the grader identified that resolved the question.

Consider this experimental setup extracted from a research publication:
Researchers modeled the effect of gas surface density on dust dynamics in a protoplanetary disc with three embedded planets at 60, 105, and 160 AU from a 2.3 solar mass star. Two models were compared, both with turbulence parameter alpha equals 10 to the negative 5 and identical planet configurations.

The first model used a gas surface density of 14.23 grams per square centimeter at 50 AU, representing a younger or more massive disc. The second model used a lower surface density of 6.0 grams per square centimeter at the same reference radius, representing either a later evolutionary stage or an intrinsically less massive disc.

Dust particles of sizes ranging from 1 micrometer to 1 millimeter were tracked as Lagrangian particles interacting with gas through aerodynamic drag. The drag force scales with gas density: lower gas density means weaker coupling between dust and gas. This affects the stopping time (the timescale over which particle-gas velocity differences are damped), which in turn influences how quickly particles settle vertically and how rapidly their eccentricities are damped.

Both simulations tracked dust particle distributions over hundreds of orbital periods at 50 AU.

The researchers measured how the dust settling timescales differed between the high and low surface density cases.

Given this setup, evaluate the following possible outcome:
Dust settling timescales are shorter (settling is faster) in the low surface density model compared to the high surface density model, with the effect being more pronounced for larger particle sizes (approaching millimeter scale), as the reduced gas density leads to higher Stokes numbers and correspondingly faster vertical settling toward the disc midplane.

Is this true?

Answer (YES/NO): YES